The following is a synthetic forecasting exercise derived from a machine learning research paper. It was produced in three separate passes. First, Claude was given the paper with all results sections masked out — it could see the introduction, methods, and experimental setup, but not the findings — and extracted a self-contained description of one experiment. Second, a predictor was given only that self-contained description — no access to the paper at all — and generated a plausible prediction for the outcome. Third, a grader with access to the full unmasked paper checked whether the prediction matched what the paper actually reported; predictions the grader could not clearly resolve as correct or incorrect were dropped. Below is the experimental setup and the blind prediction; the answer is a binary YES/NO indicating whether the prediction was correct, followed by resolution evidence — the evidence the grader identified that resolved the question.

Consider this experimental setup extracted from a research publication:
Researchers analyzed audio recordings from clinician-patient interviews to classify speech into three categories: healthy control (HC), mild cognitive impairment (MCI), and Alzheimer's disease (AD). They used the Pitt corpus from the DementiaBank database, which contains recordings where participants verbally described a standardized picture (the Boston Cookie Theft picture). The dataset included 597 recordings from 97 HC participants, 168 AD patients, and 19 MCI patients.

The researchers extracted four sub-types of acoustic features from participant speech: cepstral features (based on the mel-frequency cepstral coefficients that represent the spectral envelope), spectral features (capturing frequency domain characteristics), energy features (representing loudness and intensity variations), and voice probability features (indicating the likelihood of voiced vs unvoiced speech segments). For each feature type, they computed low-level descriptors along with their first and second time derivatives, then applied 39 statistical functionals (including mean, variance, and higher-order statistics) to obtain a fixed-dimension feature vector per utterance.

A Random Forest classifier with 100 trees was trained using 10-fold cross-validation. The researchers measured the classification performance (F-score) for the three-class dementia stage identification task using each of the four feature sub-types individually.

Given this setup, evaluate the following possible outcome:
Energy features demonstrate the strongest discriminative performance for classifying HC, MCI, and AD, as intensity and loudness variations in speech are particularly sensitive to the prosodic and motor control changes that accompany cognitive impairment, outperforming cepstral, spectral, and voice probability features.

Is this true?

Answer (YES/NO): NO